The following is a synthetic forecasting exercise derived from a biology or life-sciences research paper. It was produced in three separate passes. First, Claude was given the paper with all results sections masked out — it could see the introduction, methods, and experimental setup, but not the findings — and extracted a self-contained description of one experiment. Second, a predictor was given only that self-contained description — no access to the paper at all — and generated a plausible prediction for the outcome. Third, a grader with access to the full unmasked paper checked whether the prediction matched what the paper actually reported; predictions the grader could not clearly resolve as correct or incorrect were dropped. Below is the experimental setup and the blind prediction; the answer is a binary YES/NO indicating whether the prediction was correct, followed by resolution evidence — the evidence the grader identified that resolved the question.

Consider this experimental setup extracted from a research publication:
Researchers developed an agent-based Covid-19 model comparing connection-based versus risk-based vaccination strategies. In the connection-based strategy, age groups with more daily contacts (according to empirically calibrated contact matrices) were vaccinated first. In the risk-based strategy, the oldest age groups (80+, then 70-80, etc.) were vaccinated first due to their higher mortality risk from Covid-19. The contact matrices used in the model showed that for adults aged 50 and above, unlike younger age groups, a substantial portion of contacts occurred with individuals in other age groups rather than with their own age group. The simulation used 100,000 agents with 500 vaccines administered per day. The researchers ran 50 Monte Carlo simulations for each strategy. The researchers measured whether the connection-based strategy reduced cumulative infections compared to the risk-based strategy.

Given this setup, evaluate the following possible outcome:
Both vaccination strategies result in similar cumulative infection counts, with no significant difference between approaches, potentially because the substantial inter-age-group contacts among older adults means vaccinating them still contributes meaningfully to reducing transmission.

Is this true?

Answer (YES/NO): YES